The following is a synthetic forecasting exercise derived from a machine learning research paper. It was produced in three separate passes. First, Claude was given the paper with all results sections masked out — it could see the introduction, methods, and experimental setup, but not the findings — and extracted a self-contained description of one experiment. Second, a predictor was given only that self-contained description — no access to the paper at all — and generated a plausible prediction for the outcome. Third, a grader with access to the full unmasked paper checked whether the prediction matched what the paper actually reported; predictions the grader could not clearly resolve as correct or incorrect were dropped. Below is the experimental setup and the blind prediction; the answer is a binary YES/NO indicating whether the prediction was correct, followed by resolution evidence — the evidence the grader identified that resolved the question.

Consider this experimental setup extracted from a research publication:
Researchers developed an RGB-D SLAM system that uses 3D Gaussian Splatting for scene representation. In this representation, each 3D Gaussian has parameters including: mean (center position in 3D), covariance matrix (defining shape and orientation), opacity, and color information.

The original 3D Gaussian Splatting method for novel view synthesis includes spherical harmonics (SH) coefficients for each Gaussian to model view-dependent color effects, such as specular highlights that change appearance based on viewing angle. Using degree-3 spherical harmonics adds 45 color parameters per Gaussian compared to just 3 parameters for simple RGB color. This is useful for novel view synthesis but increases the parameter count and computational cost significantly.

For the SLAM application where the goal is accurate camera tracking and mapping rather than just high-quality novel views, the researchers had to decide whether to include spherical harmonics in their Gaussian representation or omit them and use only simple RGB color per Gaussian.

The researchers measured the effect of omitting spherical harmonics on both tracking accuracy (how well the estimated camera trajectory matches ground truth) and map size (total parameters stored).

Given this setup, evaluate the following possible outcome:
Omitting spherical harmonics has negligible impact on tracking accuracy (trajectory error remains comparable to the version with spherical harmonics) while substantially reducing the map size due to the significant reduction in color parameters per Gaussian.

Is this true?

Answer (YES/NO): NO